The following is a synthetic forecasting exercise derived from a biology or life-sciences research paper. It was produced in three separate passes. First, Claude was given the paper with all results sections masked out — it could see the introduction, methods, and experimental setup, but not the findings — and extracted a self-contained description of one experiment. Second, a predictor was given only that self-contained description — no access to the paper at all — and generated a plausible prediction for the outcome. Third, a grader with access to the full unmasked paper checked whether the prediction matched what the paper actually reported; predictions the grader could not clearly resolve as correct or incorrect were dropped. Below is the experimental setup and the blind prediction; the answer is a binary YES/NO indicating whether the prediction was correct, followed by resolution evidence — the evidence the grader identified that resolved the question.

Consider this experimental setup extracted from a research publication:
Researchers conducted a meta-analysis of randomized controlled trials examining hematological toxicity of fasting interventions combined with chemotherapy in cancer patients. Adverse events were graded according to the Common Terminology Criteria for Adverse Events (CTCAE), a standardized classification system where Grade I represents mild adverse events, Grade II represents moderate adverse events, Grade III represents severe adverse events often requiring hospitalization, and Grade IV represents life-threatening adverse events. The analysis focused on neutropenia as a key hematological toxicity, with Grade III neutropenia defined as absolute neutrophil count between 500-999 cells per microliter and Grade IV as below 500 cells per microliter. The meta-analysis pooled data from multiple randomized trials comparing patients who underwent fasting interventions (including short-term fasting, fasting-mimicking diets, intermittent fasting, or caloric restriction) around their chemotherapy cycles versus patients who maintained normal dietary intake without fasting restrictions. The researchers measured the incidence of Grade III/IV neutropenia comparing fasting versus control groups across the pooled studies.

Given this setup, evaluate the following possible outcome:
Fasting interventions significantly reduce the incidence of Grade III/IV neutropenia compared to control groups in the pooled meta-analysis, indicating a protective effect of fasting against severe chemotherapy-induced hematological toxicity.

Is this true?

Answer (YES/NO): NO